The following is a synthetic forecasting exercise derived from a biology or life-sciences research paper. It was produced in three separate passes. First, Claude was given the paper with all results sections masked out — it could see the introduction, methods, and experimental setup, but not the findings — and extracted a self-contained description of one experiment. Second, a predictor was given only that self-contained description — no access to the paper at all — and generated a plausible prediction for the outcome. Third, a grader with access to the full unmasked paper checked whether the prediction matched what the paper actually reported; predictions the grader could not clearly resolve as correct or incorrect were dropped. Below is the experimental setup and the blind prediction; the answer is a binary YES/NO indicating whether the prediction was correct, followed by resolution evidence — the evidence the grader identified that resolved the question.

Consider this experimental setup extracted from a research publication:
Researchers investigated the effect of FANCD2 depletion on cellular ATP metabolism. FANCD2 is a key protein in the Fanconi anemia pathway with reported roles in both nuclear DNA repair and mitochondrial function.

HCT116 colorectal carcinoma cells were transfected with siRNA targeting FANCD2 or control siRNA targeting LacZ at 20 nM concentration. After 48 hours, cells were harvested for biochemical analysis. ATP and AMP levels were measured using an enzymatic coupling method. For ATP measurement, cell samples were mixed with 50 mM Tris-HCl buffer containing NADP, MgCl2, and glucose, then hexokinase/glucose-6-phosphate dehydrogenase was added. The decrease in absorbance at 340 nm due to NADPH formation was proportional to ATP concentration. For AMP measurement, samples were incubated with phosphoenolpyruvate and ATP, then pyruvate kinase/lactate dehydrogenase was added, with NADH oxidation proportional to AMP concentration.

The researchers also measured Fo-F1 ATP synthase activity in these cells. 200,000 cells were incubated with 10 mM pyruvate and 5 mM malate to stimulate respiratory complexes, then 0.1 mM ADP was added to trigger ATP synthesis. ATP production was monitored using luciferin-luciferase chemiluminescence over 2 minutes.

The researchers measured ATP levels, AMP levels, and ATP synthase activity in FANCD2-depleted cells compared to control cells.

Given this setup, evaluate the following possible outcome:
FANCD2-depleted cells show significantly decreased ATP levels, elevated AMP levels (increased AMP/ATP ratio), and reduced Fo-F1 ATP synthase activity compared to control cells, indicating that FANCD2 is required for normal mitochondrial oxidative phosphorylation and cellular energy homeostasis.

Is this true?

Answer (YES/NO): YES